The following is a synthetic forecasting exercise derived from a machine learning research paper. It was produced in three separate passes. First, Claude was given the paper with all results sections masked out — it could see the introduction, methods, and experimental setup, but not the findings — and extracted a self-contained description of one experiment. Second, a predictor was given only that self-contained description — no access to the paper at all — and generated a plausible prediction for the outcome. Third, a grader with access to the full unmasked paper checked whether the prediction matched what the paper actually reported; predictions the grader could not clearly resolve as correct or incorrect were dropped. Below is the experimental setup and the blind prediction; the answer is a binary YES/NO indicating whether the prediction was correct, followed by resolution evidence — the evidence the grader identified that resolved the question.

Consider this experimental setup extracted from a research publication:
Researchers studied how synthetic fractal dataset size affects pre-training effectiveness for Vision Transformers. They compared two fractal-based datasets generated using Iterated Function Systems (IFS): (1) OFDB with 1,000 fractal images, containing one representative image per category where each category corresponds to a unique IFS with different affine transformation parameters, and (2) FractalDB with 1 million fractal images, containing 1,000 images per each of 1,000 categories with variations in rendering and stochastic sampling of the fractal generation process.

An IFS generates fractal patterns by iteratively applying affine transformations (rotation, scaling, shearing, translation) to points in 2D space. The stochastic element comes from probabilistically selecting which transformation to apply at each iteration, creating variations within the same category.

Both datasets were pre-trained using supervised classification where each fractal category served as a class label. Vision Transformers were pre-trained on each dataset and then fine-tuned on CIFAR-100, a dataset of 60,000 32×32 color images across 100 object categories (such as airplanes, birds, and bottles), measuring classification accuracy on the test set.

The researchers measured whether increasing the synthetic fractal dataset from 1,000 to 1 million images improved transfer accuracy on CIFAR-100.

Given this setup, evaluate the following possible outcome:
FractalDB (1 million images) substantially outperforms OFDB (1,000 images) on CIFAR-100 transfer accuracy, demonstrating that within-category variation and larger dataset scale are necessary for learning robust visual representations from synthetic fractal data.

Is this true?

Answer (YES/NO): NO